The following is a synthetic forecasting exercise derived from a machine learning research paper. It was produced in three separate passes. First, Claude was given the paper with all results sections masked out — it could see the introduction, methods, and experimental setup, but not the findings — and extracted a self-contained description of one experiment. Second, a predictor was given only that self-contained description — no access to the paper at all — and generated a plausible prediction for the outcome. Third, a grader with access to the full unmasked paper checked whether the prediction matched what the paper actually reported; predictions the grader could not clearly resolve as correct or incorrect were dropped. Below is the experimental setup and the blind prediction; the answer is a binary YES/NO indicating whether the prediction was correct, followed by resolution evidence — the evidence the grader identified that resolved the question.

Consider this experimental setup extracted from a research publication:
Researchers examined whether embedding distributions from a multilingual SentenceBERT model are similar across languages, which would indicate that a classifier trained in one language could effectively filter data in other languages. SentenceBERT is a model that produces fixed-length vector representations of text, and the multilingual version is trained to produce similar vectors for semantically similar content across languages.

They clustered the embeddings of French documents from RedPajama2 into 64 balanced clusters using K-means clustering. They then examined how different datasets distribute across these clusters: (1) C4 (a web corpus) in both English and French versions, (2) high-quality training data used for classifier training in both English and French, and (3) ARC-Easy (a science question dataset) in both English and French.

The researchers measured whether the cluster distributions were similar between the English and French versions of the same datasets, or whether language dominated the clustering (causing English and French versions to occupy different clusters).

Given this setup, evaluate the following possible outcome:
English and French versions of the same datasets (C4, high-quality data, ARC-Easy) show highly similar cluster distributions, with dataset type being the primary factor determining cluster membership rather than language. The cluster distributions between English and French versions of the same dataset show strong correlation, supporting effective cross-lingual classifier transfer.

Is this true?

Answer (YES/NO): YES